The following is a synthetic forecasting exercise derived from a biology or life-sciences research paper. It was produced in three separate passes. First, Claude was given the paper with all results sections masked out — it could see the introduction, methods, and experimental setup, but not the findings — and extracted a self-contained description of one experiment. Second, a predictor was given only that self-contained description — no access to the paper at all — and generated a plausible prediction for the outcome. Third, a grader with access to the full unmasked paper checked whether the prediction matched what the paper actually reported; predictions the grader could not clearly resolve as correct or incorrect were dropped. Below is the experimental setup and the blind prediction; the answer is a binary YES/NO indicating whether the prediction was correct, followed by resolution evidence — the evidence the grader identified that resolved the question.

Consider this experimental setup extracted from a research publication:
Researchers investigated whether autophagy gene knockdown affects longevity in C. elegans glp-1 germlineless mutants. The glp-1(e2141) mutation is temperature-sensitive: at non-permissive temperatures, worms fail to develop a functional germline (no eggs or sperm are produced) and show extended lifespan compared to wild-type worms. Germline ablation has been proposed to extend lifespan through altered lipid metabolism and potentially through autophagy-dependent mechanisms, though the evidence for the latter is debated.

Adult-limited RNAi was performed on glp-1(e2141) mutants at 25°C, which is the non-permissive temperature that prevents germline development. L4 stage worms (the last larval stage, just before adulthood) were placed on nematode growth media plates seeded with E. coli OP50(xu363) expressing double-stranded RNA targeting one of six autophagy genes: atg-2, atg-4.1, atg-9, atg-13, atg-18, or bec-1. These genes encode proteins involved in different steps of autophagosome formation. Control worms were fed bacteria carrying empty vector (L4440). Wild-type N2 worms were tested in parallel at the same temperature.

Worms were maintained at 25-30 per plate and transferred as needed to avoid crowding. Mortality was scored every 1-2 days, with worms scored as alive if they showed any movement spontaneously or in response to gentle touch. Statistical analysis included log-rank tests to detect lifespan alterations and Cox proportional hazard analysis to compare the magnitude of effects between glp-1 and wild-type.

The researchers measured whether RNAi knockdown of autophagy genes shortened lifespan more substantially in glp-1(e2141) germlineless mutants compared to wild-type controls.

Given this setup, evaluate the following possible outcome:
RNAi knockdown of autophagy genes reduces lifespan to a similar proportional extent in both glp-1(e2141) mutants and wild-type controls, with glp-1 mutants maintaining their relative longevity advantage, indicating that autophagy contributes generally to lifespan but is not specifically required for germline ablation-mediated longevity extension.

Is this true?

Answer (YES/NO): NO